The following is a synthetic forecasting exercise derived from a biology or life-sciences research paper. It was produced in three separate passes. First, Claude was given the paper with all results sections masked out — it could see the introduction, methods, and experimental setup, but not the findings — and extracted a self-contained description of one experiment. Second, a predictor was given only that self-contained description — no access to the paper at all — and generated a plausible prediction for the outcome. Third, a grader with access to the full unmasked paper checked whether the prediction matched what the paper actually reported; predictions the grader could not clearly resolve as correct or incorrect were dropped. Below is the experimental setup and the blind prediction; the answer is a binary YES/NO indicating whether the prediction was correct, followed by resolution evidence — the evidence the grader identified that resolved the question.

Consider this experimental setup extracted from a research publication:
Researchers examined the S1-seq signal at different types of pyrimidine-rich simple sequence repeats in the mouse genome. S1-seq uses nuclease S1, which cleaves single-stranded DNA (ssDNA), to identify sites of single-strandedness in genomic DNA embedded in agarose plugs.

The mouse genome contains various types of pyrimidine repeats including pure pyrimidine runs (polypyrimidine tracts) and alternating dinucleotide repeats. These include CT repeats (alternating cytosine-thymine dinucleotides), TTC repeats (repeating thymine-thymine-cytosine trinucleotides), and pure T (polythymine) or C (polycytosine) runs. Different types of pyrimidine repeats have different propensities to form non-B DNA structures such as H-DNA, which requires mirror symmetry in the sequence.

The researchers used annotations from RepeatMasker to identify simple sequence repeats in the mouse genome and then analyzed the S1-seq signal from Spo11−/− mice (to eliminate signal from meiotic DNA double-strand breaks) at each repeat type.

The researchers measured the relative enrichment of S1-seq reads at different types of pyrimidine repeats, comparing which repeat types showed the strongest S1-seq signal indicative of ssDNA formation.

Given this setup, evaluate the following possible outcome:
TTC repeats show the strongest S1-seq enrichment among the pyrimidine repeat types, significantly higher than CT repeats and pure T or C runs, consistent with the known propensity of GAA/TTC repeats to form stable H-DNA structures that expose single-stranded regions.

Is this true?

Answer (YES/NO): NO